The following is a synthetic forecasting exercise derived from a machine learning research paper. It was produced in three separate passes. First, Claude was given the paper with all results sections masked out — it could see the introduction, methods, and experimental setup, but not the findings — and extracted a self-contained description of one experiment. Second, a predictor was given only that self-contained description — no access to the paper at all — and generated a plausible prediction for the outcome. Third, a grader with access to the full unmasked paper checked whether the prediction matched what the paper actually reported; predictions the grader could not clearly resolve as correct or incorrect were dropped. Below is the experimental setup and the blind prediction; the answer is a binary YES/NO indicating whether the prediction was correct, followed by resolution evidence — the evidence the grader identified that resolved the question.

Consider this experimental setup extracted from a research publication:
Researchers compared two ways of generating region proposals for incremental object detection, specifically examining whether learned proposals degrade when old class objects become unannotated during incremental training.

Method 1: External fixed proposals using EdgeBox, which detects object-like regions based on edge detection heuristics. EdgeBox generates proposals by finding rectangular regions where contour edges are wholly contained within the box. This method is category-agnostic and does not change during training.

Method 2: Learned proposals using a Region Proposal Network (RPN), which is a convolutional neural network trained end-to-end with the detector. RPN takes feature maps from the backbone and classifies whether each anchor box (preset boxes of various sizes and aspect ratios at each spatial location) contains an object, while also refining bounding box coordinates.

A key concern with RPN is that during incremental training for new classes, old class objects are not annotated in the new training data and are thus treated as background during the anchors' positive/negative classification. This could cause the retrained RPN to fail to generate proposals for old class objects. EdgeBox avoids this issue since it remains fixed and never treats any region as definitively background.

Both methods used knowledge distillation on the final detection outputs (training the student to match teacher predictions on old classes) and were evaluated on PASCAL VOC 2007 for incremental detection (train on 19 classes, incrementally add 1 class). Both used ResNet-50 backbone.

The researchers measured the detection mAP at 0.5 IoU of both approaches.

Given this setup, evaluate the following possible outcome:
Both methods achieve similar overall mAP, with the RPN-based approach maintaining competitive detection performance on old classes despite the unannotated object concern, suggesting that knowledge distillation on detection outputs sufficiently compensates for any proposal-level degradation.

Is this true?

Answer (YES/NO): YES